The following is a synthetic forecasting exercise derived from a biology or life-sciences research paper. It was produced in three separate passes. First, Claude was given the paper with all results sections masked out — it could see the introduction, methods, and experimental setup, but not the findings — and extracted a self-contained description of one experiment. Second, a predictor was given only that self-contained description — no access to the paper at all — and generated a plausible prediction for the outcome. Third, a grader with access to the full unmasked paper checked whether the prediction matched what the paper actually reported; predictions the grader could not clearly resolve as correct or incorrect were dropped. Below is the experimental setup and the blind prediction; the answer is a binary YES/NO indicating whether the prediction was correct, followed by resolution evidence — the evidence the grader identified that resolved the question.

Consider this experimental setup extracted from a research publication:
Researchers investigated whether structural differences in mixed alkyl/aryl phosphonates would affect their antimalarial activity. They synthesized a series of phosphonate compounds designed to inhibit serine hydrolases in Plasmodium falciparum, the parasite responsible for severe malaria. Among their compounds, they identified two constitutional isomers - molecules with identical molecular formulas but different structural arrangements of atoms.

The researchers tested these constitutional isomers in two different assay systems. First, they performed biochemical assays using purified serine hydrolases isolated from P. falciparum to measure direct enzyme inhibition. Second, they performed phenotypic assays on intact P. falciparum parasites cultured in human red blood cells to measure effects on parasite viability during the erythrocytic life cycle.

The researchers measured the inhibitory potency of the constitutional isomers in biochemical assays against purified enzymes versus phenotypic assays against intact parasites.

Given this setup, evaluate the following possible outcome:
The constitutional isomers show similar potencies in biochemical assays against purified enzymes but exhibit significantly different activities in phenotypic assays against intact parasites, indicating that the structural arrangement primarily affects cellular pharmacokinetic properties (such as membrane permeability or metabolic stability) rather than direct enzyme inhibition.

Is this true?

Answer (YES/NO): NO